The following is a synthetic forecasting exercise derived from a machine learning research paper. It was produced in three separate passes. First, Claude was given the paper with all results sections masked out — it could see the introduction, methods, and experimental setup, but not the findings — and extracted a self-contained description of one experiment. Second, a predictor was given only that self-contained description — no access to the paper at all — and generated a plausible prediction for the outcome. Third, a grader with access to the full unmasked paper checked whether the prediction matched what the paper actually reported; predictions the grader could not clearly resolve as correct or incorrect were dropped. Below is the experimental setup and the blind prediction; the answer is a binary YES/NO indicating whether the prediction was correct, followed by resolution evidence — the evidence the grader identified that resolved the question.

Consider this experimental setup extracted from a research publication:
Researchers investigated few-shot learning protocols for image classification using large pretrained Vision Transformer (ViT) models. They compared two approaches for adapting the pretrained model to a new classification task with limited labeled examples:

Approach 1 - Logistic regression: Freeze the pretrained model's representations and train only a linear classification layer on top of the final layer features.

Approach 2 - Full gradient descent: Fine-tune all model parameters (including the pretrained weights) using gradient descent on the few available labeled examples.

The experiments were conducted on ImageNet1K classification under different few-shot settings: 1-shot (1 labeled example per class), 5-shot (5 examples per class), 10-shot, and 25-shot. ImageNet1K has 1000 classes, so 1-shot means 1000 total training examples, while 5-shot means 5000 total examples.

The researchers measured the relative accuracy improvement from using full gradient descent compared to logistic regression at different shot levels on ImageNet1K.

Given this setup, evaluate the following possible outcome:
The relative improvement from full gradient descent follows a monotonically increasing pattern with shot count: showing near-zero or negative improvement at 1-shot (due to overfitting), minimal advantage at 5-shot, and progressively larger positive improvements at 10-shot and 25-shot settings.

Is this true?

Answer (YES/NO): NO